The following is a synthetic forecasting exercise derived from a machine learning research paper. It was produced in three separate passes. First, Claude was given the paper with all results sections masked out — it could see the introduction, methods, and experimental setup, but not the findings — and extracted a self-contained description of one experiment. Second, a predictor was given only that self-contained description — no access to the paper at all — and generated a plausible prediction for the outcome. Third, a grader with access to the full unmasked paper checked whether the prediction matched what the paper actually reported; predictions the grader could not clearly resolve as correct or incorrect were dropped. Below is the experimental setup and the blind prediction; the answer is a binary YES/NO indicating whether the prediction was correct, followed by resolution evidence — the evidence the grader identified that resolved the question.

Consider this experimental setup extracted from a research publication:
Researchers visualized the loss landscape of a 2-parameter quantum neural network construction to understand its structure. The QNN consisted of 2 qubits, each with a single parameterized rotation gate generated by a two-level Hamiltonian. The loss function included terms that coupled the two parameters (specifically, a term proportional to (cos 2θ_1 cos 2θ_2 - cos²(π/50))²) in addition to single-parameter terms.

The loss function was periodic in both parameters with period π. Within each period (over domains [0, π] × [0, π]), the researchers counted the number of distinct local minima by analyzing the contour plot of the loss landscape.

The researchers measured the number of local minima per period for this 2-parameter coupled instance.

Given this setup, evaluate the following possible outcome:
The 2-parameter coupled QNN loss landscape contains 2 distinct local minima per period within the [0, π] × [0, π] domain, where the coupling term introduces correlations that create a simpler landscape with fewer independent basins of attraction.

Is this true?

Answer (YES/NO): NO